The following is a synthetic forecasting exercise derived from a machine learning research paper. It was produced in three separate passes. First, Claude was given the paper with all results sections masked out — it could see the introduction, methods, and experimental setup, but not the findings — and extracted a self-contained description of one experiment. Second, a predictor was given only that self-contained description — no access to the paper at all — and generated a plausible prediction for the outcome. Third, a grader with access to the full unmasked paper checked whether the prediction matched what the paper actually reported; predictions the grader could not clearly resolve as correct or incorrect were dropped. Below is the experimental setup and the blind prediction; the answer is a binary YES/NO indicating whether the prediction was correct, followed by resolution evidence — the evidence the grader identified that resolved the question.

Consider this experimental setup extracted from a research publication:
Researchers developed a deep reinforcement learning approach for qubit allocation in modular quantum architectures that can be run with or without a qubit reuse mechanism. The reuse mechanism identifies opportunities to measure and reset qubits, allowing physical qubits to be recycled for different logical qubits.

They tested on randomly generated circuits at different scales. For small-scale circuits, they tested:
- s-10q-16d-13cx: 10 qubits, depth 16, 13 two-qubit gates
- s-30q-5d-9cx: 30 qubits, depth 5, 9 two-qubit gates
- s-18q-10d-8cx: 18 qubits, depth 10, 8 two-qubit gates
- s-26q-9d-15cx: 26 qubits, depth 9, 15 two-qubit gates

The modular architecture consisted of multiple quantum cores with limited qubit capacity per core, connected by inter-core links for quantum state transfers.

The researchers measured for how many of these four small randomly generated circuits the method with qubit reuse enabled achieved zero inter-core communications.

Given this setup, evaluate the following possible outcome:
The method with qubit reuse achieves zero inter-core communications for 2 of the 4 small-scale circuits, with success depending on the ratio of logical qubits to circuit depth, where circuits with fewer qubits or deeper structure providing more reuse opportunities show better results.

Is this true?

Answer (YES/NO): NO